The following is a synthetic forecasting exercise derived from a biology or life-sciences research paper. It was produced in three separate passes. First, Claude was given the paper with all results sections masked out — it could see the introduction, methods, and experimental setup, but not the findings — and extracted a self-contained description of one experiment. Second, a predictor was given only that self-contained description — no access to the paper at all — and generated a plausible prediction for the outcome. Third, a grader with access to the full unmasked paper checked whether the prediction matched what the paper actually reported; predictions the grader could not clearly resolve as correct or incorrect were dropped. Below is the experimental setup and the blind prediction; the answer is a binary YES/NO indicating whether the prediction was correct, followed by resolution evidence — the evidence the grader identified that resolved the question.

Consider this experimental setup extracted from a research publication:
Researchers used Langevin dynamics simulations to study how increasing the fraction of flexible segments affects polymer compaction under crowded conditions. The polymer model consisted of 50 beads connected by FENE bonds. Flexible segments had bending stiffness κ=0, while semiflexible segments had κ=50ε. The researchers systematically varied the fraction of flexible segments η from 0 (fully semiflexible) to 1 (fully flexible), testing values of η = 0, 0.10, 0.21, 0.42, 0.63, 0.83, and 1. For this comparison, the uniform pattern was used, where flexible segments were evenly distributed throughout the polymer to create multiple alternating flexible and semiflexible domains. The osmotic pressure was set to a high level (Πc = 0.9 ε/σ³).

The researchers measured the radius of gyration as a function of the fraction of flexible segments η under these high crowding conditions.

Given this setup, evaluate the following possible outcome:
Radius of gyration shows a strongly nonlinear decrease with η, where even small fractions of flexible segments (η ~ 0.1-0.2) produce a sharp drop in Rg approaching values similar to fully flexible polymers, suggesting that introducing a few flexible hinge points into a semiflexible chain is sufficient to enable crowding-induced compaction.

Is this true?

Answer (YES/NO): NO